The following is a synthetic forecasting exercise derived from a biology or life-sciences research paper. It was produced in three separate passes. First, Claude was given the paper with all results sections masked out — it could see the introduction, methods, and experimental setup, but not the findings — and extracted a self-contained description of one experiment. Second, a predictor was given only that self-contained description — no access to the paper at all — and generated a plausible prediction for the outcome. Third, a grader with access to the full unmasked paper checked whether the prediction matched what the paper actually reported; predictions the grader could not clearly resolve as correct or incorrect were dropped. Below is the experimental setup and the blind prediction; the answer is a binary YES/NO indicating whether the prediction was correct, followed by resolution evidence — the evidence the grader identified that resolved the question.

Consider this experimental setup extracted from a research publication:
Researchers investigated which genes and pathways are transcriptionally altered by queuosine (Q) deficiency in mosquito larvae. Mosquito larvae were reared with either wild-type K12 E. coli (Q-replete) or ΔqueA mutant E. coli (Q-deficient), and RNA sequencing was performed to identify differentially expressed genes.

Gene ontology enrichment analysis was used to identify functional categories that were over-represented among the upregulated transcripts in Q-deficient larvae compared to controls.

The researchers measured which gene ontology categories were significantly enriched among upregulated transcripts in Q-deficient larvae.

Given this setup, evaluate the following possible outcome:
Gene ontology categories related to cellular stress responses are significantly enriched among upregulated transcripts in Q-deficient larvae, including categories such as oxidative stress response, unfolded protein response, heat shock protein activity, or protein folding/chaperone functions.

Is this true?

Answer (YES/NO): NO